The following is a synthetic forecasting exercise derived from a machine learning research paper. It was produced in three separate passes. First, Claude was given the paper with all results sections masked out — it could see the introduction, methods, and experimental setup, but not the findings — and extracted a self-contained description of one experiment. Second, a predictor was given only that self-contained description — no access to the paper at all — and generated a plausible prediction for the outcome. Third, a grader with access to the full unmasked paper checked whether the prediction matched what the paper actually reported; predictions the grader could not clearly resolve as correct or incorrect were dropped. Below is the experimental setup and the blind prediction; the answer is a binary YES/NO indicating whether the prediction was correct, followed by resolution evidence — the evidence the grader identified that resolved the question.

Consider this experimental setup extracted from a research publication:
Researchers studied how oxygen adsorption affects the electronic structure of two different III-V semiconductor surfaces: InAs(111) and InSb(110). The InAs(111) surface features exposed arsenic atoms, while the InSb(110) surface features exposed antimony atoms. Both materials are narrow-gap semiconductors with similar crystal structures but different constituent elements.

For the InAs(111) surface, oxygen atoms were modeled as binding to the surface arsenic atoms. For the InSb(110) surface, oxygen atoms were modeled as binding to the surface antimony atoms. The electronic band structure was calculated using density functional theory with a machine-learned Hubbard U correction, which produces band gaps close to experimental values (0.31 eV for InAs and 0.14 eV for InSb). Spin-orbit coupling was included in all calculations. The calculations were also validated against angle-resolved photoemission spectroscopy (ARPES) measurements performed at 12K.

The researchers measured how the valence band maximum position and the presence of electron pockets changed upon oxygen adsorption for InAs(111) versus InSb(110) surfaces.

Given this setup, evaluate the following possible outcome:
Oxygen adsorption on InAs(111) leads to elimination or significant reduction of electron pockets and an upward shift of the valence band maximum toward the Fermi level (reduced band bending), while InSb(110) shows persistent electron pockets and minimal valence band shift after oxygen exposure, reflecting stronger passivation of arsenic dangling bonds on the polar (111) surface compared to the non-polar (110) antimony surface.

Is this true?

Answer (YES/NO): NO